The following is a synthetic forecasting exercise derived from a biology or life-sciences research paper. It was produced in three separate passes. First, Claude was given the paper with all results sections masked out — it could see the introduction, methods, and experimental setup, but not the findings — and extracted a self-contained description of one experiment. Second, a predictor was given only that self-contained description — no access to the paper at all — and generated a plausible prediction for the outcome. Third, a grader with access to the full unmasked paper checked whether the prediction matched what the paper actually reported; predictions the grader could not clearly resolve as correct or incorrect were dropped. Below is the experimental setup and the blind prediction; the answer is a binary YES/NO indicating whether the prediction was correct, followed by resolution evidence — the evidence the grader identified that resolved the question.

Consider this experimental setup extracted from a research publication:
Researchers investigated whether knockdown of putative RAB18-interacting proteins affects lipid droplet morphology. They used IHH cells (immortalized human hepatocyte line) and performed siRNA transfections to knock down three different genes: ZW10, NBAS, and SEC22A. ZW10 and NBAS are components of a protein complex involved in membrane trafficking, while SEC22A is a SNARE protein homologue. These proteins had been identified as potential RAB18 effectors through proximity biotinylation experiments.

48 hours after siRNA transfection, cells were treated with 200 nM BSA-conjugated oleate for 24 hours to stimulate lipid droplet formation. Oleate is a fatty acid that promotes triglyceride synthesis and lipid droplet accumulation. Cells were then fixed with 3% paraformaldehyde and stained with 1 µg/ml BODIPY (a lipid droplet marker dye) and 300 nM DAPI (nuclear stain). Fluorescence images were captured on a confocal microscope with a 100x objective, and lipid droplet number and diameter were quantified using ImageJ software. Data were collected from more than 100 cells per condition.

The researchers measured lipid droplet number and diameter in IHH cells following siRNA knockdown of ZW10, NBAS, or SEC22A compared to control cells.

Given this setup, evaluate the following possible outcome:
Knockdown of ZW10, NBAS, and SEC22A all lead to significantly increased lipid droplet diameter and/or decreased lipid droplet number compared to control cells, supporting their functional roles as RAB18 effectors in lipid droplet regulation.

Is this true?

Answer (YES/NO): YES